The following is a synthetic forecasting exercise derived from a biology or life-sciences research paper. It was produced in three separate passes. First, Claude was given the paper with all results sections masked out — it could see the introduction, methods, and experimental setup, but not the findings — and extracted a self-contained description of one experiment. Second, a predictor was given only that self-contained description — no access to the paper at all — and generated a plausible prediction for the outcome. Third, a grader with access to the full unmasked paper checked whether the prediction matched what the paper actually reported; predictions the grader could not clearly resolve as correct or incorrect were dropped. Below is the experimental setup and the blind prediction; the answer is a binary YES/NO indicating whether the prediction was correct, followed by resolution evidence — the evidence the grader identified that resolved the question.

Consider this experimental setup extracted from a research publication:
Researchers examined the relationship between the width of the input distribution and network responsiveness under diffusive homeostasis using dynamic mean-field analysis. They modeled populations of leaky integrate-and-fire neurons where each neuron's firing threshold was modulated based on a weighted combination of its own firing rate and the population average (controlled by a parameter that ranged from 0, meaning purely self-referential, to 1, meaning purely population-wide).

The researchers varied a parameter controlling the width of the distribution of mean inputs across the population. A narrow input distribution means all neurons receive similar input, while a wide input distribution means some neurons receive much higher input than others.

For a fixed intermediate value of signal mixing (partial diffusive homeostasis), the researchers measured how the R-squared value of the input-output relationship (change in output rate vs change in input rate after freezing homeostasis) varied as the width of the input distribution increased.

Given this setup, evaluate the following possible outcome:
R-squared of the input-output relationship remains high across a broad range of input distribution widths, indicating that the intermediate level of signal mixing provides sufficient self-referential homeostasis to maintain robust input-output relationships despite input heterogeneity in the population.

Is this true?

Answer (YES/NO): NO